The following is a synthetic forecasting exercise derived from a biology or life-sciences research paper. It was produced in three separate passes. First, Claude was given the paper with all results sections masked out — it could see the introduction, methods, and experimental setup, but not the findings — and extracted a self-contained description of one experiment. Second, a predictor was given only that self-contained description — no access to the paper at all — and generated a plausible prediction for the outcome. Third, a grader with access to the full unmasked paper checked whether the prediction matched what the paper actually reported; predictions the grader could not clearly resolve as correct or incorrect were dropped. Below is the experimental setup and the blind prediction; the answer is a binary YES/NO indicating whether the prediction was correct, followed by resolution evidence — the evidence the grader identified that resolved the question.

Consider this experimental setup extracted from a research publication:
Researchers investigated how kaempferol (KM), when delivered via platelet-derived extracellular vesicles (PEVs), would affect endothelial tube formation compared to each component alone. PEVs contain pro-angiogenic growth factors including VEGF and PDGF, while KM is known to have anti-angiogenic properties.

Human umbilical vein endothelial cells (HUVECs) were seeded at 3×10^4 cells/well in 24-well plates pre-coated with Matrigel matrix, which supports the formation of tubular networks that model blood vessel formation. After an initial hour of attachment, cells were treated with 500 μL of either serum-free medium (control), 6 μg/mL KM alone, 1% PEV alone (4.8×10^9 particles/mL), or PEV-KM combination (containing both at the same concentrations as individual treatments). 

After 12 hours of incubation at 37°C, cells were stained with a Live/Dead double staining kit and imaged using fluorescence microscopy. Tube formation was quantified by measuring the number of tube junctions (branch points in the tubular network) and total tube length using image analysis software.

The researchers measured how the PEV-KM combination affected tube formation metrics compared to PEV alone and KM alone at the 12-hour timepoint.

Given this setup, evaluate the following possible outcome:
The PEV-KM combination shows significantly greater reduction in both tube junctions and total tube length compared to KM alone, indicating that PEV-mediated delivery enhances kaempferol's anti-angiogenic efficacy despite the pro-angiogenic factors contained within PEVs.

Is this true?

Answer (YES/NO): NO